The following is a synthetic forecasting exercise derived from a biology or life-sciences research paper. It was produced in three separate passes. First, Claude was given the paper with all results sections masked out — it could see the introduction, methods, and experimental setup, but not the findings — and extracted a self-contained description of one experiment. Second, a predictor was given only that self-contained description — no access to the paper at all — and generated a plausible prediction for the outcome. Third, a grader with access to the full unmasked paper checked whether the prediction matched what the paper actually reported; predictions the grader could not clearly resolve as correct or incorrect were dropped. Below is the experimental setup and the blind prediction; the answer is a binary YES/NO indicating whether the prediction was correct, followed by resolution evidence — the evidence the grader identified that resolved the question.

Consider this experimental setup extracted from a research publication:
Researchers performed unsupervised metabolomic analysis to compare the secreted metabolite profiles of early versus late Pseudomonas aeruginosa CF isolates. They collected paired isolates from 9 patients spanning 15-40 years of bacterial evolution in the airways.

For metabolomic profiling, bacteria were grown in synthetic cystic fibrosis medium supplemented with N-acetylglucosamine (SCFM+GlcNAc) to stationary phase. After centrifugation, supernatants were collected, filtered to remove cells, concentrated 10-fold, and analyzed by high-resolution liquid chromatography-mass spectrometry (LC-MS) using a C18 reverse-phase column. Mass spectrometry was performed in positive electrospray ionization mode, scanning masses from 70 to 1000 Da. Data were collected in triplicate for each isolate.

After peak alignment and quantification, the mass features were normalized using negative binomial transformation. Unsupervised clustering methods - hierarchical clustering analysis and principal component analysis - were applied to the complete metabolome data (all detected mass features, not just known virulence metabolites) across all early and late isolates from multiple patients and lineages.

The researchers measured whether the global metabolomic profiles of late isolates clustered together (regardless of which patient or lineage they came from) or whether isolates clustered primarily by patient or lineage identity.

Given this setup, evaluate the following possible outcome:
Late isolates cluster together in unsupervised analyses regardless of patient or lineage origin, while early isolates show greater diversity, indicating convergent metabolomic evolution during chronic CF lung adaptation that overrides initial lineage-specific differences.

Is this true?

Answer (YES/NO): NO